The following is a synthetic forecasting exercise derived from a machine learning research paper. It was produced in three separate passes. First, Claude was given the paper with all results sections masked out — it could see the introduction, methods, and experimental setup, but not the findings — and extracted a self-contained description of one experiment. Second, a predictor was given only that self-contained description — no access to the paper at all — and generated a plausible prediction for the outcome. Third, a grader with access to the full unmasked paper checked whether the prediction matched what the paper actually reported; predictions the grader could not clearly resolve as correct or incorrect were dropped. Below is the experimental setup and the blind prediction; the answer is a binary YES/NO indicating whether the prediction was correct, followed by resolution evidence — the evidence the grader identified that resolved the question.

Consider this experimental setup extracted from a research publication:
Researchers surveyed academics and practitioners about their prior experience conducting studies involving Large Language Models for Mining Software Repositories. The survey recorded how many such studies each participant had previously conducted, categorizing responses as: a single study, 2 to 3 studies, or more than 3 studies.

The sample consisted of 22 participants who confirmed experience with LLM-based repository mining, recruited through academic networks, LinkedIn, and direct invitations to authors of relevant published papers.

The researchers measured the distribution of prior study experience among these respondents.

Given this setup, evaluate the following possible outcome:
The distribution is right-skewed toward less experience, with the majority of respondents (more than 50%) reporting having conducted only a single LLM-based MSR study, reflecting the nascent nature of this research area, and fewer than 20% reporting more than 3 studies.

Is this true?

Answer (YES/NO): NO